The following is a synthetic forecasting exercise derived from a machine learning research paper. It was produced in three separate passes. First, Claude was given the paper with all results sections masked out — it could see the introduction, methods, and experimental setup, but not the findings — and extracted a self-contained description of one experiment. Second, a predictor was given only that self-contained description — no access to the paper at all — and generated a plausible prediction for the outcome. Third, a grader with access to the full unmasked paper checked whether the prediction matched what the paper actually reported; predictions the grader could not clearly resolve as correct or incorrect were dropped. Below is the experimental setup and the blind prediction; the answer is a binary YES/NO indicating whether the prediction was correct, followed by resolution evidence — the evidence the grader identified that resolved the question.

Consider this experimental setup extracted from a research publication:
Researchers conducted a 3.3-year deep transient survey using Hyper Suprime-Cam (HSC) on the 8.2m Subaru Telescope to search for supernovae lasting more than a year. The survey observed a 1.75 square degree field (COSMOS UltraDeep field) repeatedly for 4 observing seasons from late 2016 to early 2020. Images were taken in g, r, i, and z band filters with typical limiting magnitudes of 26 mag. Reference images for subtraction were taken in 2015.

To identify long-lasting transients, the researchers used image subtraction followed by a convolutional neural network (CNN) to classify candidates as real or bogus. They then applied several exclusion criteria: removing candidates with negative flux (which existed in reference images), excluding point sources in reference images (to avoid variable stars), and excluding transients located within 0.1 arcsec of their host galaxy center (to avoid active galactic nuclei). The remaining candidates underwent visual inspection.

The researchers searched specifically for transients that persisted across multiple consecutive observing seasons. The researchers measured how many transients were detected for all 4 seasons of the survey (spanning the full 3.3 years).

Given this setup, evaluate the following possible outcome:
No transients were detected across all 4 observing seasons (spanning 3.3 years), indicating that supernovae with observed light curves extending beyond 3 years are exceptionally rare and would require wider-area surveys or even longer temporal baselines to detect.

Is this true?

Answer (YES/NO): YES